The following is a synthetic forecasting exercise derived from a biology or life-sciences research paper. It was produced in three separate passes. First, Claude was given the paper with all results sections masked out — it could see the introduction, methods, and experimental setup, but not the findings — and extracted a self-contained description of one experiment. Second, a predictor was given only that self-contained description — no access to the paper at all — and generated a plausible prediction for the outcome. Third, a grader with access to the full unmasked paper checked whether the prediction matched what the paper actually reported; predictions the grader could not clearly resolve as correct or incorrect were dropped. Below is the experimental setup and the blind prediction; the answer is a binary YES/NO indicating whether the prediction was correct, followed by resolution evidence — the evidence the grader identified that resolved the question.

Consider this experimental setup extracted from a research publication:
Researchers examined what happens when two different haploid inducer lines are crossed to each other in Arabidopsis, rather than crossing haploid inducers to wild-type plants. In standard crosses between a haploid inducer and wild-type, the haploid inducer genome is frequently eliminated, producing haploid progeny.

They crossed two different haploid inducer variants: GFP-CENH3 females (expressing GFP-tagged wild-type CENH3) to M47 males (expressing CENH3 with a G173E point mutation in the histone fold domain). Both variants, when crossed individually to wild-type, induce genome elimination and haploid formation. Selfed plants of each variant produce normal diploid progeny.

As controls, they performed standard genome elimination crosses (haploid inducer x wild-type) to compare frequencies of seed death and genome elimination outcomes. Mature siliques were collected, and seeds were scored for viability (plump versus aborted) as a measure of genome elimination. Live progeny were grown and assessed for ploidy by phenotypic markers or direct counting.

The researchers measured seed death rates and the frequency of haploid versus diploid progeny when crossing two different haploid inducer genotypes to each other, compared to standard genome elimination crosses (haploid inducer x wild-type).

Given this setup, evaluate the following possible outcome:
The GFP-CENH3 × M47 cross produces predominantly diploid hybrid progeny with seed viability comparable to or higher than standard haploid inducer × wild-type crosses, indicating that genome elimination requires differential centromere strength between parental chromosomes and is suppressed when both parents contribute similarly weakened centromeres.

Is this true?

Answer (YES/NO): YES